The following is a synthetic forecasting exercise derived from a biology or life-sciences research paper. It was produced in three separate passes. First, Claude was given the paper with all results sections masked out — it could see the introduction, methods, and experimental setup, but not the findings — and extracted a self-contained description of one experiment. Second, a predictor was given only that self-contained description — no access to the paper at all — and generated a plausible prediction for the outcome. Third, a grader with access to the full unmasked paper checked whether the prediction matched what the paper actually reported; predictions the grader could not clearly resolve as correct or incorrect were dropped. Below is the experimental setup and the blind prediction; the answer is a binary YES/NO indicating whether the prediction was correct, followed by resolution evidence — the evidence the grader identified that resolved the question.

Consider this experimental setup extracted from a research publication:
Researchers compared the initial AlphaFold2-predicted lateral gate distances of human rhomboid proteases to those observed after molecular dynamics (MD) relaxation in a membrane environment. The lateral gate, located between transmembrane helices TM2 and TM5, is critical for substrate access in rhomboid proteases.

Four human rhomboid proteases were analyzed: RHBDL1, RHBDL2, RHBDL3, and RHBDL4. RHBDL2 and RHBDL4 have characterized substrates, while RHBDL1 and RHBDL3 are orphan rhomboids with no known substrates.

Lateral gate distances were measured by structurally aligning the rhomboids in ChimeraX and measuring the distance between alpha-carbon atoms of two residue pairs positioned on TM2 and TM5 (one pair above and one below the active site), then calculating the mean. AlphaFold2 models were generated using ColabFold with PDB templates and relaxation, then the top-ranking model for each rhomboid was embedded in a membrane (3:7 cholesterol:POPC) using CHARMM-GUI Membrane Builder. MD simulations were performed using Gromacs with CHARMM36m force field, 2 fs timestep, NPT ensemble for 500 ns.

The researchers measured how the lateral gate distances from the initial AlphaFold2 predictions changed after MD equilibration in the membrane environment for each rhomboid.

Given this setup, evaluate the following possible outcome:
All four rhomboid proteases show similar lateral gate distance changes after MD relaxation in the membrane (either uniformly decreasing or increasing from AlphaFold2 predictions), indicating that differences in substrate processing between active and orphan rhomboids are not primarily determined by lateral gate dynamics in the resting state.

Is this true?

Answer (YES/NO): NO